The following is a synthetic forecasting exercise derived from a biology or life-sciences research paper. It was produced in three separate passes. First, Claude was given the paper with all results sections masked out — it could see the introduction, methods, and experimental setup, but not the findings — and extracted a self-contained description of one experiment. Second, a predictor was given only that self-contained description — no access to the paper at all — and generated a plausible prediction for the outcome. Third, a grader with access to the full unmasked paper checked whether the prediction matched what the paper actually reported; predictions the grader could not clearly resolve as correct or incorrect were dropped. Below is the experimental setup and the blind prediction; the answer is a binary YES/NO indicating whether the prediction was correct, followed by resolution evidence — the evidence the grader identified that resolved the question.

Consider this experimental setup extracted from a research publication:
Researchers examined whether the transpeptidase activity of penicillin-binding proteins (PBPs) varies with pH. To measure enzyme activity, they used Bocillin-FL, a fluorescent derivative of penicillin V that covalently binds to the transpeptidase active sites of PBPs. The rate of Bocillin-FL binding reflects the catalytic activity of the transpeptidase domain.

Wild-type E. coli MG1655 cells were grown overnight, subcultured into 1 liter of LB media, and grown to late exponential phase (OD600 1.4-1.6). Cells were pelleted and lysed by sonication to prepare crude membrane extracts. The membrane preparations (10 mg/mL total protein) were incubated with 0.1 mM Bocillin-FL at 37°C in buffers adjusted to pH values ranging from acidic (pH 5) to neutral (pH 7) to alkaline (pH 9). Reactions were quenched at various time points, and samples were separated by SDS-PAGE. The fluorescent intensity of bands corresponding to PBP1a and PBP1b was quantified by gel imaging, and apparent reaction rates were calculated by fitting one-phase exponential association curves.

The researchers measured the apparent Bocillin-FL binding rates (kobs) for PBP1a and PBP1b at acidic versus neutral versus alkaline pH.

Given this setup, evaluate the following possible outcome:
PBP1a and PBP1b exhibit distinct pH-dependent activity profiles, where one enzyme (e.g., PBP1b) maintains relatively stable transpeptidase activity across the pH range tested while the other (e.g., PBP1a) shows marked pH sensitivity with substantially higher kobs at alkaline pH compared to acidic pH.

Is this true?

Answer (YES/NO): YES